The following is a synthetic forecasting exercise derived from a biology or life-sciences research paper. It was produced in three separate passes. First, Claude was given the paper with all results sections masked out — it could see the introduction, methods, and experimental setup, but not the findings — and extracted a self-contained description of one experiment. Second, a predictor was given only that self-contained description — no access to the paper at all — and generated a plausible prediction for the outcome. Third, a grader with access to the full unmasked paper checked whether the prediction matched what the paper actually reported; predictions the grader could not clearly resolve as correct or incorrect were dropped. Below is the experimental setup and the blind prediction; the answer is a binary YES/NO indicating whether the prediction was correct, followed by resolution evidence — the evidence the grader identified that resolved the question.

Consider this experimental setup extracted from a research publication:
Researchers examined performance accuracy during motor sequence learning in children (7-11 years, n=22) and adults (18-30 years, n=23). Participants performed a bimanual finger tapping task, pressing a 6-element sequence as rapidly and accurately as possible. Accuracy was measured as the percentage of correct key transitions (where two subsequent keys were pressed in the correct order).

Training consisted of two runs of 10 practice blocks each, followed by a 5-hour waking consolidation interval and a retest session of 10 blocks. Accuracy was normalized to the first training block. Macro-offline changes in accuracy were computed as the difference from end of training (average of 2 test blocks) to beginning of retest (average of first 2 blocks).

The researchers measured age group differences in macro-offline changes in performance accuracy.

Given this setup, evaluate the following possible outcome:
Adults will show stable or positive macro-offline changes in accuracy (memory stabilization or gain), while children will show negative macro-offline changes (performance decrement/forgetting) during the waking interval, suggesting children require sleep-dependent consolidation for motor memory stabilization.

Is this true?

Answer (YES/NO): NO